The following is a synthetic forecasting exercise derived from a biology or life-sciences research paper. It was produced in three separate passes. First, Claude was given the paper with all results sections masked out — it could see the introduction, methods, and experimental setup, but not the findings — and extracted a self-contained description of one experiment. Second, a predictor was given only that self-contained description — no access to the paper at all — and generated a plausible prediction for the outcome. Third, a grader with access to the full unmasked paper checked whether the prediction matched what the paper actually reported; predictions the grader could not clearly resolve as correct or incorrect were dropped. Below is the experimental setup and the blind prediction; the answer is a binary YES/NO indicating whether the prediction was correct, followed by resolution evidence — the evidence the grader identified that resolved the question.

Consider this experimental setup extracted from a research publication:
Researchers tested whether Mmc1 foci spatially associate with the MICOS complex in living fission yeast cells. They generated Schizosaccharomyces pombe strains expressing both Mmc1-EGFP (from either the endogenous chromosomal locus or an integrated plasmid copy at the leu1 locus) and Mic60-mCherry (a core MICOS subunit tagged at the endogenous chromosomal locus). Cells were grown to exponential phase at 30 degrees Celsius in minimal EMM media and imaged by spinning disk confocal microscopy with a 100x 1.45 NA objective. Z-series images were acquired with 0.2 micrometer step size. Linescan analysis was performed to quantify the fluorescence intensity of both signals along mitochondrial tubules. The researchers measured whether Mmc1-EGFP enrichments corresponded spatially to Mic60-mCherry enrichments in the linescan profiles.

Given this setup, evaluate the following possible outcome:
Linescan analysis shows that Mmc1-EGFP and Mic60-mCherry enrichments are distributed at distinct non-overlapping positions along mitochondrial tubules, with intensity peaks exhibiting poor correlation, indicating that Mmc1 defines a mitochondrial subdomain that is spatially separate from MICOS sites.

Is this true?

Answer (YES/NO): NO